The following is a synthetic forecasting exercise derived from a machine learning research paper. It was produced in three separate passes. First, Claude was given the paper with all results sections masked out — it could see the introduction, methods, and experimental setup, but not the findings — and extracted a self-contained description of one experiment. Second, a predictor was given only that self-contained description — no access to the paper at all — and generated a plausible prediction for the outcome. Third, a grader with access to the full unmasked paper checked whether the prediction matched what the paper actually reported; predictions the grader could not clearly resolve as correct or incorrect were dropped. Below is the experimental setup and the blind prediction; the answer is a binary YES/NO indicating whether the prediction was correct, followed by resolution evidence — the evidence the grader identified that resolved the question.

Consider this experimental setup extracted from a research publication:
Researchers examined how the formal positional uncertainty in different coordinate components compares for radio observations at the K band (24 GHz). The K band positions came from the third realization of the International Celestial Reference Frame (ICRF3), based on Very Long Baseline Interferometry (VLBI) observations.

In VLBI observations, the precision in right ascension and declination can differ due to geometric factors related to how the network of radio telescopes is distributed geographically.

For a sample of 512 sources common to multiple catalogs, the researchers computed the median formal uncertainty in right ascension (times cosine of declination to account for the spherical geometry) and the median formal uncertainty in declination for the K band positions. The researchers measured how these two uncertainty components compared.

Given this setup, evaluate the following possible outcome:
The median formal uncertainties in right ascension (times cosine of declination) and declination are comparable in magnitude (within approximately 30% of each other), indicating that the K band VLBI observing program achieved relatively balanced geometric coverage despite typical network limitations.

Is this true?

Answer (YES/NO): NO